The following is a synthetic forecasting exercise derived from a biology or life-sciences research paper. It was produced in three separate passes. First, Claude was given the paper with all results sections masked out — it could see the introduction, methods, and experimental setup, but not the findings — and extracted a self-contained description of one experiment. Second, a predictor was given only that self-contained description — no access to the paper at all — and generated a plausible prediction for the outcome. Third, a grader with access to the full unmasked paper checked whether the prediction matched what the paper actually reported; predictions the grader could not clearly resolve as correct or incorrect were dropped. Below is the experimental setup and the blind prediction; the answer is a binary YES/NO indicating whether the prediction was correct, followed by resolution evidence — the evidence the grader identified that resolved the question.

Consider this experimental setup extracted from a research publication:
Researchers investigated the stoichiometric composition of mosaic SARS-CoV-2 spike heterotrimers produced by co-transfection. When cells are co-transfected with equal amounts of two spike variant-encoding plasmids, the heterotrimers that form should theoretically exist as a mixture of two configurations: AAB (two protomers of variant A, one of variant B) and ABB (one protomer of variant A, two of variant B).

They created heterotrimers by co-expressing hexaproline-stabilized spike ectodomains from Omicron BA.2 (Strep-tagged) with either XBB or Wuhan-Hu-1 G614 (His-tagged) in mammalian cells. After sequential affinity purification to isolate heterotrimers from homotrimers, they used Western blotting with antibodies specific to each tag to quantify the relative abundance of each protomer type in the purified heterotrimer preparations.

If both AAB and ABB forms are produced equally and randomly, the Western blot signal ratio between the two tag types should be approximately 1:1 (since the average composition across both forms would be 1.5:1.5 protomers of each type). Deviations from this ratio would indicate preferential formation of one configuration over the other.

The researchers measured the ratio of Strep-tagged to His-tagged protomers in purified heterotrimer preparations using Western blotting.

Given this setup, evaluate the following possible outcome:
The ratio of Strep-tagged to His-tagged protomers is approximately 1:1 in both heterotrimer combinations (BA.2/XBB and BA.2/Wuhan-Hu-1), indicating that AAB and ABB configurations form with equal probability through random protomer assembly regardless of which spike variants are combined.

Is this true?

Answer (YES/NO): YES